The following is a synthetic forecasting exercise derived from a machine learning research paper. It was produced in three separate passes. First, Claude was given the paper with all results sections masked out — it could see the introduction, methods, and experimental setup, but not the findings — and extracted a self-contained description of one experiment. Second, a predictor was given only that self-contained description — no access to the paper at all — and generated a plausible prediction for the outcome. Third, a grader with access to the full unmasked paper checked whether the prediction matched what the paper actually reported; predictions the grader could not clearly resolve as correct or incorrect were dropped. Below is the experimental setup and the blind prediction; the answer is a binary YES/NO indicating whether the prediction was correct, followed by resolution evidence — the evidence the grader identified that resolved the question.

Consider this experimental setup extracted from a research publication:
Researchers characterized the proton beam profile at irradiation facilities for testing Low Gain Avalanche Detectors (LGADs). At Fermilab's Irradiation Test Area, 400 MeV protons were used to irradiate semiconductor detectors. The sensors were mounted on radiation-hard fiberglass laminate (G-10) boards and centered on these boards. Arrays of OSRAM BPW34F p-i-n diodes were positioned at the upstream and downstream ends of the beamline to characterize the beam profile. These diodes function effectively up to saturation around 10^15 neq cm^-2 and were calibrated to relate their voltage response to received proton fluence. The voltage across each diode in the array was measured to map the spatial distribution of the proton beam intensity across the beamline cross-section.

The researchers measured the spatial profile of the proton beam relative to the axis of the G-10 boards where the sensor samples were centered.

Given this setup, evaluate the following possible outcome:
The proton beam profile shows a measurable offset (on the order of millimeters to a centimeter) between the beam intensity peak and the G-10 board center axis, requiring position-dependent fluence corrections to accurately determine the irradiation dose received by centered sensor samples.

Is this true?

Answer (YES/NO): YES